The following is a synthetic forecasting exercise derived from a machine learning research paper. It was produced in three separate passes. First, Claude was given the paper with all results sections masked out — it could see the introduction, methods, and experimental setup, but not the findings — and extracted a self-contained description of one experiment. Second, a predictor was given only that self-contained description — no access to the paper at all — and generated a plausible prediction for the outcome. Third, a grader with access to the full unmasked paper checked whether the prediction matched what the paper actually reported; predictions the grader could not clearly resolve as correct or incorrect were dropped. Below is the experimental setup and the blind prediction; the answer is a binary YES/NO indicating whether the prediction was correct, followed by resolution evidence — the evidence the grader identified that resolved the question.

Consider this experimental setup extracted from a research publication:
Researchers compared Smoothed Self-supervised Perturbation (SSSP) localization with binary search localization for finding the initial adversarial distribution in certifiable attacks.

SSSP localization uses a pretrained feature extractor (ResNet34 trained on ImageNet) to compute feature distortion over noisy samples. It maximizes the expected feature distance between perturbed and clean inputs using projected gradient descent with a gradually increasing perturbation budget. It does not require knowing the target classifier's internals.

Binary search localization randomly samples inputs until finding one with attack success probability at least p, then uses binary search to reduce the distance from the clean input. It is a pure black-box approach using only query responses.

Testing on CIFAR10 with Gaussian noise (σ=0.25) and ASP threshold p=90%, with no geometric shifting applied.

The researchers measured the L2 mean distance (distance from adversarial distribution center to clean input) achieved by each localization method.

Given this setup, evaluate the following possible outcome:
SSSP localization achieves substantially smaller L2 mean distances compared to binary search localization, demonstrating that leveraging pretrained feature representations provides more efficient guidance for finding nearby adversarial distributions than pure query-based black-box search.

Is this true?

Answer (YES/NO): NO